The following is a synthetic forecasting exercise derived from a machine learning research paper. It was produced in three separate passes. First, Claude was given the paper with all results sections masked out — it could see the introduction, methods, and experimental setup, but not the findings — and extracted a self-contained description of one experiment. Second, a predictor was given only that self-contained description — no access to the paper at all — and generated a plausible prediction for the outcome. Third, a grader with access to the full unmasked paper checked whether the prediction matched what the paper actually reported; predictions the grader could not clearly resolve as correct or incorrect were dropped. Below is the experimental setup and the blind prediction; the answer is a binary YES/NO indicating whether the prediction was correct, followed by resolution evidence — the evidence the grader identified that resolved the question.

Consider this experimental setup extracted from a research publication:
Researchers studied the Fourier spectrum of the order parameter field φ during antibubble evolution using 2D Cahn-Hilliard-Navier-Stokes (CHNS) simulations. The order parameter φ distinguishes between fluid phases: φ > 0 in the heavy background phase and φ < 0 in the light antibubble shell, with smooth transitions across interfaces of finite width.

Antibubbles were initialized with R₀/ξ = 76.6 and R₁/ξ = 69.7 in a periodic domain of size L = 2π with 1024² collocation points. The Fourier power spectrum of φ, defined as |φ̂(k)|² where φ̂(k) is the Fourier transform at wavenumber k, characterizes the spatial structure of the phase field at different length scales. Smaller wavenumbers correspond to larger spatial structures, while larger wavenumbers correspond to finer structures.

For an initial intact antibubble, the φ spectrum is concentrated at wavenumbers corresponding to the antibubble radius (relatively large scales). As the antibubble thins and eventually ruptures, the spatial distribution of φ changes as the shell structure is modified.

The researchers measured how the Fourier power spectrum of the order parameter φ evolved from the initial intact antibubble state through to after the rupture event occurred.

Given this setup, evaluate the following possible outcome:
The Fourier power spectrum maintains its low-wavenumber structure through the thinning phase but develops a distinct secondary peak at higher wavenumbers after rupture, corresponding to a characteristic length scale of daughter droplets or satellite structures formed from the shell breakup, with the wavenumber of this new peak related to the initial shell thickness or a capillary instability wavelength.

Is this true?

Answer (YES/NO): NO